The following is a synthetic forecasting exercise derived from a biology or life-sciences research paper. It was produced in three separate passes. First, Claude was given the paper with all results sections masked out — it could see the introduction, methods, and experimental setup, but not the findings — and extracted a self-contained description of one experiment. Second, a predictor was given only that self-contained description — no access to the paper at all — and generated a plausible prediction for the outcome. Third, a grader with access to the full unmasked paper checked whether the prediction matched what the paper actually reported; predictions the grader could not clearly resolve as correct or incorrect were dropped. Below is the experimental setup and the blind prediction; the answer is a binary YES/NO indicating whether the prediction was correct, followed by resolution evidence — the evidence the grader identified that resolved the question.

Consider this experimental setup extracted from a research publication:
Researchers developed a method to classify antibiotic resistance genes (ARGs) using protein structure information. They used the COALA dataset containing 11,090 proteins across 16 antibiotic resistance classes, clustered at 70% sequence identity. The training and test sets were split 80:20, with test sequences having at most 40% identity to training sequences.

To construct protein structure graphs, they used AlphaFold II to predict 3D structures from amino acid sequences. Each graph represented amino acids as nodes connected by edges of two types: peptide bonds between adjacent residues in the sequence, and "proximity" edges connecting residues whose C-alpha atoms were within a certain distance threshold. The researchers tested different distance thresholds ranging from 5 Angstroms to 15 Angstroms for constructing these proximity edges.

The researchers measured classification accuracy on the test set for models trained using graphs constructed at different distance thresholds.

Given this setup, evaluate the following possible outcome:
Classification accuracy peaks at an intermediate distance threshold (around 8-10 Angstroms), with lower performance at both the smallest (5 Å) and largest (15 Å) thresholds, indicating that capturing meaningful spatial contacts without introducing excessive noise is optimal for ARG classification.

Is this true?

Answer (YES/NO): YES